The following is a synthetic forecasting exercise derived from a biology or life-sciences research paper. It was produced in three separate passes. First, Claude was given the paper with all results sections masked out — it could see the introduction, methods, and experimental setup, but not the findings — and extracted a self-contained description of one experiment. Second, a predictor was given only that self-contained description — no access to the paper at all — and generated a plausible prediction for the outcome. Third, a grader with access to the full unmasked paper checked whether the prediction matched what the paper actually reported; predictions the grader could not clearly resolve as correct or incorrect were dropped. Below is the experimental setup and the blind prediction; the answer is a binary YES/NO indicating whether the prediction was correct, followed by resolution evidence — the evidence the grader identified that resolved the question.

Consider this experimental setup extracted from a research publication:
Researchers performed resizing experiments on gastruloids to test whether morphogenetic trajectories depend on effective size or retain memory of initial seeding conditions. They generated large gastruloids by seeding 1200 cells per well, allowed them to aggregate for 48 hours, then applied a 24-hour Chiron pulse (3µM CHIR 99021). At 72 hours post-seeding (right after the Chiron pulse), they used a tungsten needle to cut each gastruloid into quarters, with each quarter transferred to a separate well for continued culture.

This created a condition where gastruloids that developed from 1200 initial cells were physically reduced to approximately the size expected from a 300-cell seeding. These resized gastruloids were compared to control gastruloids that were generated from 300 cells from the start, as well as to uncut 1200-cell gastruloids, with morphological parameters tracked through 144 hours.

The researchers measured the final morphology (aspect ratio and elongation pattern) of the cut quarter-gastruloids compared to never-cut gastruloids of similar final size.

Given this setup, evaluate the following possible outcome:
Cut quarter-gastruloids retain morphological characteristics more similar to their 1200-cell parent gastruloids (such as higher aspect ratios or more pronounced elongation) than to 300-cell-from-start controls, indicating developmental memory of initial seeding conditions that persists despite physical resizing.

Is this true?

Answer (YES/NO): NO